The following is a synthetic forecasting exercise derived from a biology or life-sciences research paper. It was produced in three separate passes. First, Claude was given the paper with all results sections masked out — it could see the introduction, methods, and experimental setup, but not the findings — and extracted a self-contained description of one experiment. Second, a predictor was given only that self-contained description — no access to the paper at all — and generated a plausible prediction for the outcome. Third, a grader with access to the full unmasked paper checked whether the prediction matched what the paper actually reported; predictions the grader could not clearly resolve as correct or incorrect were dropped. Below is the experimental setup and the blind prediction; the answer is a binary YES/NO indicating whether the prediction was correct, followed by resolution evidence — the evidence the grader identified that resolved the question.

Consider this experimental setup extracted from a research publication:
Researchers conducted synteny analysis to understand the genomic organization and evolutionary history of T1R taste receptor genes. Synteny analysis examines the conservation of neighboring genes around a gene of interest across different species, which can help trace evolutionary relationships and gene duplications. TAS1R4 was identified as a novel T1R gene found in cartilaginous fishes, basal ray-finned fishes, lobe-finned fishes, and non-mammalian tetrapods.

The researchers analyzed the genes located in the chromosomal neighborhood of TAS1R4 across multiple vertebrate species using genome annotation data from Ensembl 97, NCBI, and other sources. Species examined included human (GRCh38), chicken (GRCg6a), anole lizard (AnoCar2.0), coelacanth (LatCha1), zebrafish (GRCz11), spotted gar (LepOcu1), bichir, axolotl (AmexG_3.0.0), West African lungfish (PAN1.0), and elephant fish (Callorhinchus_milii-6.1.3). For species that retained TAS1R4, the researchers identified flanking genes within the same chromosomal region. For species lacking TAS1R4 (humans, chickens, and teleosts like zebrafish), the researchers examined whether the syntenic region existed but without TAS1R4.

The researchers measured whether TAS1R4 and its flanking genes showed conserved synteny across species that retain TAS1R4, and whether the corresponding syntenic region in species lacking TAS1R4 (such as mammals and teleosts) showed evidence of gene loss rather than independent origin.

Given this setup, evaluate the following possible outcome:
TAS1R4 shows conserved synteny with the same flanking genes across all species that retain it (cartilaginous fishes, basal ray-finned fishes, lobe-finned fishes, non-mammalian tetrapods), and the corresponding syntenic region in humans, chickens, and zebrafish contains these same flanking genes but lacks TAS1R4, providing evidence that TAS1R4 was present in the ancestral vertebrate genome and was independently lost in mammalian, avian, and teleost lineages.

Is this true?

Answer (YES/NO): NO